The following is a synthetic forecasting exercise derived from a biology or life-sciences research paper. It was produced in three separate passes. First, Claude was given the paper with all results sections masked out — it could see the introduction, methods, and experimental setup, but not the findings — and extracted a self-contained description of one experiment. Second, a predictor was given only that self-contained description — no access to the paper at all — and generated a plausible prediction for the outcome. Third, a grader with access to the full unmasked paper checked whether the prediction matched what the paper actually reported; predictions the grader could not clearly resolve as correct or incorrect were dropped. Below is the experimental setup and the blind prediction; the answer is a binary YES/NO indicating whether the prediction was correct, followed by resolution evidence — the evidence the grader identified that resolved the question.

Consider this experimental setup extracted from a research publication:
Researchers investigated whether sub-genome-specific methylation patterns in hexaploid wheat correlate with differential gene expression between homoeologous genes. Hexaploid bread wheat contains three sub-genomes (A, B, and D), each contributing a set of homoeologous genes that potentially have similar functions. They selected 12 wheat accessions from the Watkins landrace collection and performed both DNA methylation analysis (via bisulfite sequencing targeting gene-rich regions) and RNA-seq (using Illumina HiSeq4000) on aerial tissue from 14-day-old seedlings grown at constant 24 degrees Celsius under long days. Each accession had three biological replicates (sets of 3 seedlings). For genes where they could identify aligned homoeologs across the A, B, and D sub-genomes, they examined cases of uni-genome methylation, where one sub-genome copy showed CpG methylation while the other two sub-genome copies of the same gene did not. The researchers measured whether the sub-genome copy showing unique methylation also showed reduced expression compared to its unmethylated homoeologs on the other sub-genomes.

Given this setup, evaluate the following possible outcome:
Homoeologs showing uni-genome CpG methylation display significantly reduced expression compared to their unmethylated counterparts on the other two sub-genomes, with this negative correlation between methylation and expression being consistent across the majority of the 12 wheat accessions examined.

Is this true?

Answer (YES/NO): NO